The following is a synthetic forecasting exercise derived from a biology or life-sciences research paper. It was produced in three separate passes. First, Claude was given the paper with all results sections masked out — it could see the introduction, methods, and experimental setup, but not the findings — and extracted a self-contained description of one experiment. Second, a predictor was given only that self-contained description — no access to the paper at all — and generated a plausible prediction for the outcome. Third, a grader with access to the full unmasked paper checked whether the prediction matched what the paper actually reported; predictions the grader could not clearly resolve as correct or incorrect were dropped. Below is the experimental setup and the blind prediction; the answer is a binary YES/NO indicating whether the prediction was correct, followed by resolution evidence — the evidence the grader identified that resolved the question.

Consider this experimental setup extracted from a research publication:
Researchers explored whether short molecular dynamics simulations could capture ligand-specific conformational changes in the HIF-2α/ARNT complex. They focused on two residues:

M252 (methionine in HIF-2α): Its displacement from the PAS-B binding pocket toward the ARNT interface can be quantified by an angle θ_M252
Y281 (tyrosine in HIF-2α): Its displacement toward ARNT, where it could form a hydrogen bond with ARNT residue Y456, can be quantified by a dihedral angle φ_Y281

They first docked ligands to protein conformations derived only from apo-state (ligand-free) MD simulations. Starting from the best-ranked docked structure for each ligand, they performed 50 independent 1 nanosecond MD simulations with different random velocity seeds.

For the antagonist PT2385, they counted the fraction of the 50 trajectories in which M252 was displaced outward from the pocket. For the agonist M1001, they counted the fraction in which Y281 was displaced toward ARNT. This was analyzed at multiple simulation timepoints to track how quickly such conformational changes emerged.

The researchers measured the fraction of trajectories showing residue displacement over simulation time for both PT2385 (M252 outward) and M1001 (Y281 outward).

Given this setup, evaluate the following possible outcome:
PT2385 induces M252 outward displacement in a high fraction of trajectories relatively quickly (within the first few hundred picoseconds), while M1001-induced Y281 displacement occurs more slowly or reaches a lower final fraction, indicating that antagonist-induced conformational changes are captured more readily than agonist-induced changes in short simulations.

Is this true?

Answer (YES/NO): YES